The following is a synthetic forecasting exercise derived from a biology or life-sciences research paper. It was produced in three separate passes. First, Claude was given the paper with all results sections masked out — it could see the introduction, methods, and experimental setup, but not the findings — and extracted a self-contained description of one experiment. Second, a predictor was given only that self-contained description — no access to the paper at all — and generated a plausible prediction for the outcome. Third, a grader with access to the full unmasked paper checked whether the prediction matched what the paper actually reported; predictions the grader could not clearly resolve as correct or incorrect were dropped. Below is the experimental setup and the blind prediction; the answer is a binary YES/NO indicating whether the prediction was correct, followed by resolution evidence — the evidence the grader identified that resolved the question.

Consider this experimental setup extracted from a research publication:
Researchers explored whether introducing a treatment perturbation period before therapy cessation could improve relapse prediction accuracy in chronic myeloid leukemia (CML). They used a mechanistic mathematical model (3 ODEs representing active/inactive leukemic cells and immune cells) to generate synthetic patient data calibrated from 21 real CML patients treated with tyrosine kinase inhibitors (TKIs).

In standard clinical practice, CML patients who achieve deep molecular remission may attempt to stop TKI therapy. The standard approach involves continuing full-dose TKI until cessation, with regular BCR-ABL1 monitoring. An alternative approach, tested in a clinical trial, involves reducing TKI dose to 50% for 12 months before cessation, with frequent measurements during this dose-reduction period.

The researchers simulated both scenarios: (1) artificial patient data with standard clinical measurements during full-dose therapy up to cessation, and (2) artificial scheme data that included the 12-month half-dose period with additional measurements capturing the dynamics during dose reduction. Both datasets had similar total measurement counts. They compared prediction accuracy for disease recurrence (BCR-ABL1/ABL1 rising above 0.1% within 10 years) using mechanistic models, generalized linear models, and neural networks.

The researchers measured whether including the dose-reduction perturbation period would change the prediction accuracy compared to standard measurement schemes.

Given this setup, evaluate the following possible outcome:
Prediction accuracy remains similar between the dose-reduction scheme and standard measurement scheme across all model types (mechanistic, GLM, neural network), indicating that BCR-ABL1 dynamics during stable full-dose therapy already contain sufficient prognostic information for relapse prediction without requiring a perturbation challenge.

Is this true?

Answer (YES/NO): NO